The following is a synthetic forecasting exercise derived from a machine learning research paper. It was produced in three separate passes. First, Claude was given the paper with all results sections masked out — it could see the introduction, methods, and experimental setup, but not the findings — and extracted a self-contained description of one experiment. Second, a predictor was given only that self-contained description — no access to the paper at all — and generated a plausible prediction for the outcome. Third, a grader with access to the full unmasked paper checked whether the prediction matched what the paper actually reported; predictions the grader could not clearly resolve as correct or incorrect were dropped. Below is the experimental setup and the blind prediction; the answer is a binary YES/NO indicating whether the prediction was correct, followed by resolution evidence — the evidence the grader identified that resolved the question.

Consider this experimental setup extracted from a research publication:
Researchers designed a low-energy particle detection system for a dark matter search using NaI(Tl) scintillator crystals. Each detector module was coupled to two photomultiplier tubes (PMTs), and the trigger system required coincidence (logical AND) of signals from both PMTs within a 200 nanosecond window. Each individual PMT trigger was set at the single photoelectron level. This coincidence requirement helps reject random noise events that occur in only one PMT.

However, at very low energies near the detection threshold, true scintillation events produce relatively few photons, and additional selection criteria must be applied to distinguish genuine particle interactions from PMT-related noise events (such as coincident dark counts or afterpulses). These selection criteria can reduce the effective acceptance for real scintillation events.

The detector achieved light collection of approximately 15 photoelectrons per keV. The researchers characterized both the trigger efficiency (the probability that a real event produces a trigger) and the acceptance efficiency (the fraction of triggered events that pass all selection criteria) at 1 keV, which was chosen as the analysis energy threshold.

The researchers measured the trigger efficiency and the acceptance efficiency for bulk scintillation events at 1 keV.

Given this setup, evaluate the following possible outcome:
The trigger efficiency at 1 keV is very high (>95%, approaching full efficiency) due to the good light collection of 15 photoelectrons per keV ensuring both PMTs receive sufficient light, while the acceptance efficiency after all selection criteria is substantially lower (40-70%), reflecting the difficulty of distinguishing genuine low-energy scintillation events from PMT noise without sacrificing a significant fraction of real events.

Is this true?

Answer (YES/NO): NO